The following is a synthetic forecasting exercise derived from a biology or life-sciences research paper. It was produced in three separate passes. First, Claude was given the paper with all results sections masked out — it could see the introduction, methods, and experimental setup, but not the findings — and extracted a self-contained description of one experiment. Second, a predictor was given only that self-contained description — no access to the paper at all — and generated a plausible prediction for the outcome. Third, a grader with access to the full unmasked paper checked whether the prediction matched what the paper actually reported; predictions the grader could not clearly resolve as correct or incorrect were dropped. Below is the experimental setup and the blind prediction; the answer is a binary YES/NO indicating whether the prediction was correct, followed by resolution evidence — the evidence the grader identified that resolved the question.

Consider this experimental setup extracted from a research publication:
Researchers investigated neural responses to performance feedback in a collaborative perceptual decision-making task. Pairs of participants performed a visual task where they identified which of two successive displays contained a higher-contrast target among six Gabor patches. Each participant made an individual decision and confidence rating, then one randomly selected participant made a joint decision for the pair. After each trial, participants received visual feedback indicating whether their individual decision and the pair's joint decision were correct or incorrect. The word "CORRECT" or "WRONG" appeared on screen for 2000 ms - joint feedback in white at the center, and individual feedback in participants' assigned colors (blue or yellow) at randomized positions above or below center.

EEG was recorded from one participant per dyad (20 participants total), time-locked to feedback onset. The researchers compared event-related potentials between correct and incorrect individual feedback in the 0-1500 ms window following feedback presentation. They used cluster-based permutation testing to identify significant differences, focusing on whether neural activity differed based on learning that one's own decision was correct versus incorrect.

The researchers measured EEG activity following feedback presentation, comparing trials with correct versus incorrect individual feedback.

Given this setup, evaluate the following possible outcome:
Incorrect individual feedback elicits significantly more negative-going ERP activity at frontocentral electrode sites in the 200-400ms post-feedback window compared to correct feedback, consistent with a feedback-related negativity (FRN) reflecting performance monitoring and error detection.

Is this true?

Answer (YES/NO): NO